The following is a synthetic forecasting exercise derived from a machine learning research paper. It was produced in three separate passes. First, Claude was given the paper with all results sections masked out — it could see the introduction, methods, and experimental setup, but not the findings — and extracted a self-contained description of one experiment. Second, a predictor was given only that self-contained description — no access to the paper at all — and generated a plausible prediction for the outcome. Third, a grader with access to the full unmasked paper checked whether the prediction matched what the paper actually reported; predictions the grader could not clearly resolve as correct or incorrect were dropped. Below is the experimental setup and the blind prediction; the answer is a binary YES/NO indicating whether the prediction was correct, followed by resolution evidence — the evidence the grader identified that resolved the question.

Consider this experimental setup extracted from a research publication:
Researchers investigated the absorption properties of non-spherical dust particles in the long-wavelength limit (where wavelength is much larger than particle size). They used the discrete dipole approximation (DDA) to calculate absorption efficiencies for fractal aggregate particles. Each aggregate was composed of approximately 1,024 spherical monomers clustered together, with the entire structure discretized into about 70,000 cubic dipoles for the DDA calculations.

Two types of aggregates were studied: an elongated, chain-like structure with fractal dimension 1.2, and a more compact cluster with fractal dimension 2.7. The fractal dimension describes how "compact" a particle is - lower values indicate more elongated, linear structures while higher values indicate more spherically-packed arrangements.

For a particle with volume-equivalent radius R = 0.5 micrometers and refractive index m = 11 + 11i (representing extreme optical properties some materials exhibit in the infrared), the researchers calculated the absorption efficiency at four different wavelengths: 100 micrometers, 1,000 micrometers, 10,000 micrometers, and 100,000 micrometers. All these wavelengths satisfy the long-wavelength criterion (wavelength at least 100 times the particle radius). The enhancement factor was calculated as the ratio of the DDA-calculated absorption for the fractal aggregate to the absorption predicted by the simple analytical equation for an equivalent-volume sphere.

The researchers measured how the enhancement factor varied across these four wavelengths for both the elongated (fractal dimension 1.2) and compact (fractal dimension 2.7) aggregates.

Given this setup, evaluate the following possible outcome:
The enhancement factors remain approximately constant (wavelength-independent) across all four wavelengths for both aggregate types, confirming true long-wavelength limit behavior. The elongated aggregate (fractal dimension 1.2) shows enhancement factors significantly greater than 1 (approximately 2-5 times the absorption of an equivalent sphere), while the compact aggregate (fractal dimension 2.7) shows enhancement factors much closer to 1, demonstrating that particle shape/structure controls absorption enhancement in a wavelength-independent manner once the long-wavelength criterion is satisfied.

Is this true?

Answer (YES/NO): NO